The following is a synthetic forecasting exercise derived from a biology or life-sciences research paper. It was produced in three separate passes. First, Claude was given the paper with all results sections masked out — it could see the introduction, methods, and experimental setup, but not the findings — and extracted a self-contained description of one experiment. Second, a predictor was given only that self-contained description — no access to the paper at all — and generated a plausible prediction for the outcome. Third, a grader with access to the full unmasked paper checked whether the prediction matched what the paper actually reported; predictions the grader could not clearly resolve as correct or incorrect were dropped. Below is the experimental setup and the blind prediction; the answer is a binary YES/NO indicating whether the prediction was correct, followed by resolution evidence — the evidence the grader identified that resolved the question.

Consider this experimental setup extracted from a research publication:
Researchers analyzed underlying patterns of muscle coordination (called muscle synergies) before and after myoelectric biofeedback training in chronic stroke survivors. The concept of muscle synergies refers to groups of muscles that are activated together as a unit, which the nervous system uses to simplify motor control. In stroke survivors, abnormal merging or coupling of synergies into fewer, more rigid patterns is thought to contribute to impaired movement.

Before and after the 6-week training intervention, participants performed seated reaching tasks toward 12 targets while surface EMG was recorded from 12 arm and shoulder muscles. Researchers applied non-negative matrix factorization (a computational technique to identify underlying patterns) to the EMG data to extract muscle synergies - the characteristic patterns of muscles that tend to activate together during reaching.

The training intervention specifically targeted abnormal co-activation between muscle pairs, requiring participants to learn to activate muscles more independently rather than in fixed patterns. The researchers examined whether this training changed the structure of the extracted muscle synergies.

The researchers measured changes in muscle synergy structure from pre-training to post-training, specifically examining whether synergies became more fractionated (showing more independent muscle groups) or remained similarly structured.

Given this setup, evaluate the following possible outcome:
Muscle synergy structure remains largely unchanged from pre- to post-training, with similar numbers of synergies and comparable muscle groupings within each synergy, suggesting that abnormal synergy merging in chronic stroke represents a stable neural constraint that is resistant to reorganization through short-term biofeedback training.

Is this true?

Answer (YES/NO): YES